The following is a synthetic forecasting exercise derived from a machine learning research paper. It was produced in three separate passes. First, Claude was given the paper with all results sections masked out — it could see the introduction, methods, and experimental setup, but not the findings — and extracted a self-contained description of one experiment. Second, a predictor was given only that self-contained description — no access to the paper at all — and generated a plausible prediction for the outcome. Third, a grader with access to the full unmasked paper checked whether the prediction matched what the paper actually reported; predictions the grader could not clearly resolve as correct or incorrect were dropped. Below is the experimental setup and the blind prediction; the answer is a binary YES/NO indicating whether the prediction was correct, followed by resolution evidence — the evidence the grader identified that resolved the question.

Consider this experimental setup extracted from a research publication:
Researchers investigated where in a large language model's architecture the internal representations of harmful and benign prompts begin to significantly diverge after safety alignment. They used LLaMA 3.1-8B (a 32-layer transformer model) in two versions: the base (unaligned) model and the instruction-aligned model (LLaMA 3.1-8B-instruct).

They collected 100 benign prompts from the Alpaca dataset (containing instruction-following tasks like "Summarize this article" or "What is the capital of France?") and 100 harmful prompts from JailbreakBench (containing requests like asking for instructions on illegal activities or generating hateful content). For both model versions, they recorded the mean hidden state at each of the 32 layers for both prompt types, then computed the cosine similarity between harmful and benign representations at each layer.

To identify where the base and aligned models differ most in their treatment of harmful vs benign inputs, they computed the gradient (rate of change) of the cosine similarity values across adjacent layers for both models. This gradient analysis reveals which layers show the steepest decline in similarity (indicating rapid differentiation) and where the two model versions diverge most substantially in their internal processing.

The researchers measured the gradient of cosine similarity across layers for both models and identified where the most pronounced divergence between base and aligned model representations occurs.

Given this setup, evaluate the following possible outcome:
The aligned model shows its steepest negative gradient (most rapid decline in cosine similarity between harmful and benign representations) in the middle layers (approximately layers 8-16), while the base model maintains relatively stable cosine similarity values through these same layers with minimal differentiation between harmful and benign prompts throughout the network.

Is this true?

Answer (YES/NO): NO